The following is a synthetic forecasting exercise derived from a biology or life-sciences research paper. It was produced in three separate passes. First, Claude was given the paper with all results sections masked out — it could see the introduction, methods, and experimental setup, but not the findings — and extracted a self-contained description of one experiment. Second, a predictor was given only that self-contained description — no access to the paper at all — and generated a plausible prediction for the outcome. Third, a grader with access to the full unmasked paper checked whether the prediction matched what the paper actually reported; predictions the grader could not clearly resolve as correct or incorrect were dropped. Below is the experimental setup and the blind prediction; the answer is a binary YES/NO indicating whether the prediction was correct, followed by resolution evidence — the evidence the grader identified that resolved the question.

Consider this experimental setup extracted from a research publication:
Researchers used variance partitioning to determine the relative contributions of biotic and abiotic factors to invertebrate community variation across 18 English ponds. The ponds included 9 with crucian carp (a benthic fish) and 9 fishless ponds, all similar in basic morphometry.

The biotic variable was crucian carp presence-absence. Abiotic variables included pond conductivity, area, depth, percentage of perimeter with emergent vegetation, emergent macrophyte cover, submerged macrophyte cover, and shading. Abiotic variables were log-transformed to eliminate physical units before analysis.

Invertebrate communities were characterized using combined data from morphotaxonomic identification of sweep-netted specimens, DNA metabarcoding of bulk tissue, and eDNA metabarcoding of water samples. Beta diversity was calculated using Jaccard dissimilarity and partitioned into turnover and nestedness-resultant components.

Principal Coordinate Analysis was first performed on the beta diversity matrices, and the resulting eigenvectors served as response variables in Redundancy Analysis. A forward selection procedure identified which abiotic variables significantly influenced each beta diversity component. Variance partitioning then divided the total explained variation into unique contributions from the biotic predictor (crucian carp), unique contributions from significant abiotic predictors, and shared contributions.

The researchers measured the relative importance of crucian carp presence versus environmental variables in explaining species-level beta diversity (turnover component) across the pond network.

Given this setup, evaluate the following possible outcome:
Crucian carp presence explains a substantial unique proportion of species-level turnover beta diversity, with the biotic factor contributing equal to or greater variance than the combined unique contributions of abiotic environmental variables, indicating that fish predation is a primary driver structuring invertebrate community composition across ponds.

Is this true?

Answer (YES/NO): YES